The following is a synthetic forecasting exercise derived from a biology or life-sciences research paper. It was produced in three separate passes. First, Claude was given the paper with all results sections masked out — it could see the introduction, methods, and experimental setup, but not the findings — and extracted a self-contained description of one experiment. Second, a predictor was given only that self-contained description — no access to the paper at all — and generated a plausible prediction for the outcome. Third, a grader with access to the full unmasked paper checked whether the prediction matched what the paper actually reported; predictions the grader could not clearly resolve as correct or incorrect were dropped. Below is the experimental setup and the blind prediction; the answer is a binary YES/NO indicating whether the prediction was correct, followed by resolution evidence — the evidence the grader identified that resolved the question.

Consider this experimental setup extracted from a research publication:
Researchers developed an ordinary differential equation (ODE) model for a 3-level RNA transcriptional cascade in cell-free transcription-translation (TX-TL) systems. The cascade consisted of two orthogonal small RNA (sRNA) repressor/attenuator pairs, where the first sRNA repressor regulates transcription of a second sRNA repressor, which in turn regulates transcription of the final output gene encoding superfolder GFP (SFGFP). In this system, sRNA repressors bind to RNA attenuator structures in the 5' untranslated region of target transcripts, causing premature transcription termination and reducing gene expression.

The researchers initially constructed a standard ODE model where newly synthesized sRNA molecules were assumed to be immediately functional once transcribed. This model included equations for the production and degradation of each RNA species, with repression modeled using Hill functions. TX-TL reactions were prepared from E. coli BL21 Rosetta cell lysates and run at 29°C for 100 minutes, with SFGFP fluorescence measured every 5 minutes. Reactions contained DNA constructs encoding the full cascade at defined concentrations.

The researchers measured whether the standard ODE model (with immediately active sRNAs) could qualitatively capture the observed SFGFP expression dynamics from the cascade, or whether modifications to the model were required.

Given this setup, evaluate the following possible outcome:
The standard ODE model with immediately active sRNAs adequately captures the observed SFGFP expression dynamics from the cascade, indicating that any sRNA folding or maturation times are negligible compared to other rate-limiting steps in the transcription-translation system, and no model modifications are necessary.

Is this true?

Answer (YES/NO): NO